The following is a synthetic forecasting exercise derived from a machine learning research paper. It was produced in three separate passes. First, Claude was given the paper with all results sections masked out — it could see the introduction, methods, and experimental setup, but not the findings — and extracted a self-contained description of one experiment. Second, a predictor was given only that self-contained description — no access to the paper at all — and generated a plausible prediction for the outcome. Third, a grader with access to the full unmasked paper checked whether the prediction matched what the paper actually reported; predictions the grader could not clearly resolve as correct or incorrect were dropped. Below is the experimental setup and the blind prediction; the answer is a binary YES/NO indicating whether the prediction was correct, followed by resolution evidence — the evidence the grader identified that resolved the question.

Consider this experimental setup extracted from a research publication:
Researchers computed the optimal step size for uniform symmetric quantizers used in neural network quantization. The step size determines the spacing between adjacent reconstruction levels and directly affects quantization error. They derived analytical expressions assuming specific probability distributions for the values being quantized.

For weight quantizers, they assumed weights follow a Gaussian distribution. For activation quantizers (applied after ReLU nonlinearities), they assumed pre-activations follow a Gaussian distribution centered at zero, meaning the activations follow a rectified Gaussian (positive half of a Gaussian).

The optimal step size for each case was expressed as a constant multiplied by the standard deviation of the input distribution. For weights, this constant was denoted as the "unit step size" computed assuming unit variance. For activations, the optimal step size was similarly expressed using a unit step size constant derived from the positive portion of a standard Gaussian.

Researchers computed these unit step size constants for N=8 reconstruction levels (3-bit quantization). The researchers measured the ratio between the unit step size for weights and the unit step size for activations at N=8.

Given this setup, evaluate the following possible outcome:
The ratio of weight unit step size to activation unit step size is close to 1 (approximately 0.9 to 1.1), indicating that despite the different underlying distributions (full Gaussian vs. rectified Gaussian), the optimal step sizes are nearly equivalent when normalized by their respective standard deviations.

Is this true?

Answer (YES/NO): NO